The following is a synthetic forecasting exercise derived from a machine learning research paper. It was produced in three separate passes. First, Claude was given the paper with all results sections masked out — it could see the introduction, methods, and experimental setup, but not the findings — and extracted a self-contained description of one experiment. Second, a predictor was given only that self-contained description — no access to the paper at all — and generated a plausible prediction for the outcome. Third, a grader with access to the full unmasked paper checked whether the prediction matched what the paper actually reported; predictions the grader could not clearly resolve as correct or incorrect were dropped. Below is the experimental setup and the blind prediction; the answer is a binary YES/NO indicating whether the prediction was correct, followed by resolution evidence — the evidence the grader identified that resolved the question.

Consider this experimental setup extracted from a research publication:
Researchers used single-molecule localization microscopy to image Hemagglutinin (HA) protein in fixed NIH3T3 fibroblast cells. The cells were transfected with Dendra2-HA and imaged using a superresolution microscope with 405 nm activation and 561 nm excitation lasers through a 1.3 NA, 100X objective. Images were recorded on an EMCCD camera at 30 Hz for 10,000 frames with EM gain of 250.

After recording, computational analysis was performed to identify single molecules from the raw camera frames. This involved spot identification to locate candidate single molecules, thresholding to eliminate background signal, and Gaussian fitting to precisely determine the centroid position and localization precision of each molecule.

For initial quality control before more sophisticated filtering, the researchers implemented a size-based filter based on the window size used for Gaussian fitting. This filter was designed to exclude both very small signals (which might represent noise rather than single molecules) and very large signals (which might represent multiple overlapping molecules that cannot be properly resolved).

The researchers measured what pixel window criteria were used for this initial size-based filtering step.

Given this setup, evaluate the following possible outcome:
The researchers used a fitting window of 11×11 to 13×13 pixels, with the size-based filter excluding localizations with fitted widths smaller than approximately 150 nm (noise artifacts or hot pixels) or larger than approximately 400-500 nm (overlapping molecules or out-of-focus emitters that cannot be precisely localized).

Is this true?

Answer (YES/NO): NO